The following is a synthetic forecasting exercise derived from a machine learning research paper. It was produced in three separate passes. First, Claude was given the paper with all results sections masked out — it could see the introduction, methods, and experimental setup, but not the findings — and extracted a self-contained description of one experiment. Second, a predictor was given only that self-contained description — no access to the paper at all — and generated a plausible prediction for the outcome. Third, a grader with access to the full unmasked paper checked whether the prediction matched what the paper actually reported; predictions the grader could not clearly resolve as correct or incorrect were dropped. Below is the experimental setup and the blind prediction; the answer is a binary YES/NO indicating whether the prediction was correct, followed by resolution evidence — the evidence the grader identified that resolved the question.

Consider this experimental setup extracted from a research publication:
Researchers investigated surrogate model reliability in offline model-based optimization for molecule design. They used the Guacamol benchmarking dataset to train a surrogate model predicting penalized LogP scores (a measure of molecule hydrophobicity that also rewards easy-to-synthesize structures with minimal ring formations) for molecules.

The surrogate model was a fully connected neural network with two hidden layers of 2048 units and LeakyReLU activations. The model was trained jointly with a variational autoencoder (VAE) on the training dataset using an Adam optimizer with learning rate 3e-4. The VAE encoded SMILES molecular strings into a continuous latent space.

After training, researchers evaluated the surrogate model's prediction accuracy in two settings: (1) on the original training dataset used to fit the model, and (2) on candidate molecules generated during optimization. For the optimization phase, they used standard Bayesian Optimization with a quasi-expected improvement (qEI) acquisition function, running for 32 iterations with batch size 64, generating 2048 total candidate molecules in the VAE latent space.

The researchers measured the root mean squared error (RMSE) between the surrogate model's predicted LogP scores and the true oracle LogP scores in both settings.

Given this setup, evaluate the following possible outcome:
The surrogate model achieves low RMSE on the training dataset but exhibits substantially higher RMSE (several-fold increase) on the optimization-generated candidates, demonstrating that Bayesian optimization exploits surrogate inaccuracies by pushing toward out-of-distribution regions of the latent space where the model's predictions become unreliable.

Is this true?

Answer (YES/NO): NO